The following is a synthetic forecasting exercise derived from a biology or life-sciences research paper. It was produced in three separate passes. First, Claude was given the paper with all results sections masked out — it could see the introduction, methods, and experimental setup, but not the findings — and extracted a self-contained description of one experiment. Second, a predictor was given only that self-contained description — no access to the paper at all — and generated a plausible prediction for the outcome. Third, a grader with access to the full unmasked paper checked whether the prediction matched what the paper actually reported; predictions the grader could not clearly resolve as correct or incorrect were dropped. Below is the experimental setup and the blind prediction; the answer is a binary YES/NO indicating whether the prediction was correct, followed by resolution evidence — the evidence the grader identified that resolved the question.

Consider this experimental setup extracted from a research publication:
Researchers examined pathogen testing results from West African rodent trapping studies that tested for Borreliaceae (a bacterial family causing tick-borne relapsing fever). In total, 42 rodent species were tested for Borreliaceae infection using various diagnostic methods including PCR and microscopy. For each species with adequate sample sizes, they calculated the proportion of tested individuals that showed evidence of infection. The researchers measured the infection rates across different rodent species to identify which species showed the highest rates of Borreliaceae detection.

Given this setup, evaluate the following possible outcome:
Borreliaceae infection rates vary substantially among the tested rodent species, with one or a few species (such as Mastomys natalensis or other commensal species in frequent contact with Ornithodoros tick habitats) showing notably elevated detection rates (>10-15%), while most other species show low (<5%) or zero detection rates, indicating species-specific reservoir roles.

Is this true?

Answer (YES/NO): NO